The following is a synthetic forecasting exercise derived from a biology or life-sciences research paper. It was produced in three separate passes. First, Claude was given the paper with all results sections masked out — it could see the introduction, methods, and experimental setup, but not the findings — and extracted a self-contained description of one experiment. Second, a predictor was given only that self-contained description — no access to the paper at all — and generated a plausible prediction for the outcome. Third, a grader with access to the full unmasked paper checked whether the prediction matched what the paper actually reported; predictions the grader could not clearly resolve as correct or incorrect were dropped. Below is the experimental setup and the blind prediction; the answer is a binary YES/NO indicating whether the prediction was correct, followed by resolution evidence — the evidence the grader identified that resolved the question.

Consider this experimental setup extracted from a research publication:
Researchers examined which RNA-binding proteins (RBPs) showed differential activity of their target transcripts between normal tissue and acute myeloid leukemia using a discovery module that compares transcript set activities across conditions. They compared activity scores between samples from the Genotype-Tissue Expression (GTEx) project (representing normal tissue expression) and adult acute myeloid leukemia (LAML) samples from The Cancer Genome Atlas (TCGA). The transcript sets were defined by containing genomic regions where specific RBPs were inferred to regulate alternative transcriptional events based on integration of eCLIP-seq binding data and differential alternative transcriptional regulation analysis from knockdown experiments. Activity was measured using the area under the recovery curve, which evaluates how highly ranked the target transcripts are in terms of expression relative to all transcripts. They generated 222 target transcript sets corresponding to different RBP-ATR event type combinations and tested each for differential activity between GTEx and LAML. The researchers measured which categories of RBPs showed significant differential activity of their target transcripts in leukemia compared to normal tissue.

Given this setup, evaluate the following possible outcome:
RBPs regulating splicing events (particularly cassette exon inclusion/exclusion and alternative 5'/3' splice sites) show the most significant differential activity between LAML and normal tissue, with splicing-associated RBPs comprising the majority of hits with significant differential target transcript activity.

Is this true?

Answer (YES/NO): YES